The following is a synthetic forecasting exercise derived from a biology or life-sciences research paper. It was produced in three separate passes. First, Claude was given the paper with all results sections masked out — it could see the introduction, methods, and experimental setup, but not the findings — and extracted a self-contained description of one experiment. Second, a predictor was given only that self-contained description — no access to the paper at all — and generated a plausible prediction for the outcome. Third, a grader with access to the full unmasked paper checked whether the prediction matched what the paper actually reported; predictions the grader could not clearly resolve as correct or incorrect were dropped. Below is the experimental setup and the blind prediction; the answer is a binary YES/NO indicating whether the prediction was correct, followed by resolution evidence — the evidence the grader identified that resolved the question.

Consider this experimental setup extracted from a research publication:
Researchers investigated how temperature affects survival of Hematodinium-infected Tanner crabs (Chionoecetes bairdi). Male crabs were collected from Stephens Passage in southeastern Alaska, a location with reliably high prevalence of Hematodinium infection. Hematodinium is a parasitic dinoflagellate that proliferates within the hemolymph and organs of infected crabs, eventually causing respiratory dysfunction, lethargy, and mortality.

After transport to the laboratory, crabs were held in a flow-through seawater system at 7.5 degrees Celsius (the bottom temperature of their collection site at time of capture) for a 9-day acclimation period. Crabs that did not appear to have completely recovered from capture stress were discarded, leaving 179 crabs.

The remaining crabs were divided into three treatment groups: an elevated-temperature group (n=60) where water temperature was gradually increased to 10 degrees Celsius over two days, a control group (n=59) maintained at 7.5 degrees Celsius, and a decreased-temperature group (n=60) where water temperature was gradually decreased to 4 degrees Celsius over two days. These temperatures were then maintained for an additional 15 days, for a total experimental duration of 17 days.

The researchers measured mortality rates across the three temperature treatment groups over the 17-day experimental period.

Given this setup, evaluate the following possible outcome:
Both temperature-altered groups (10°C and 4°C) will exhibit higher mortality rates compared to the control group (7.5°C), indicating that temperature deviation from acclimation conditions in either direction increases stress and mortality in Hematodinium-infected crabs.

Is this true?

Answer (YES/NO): NO